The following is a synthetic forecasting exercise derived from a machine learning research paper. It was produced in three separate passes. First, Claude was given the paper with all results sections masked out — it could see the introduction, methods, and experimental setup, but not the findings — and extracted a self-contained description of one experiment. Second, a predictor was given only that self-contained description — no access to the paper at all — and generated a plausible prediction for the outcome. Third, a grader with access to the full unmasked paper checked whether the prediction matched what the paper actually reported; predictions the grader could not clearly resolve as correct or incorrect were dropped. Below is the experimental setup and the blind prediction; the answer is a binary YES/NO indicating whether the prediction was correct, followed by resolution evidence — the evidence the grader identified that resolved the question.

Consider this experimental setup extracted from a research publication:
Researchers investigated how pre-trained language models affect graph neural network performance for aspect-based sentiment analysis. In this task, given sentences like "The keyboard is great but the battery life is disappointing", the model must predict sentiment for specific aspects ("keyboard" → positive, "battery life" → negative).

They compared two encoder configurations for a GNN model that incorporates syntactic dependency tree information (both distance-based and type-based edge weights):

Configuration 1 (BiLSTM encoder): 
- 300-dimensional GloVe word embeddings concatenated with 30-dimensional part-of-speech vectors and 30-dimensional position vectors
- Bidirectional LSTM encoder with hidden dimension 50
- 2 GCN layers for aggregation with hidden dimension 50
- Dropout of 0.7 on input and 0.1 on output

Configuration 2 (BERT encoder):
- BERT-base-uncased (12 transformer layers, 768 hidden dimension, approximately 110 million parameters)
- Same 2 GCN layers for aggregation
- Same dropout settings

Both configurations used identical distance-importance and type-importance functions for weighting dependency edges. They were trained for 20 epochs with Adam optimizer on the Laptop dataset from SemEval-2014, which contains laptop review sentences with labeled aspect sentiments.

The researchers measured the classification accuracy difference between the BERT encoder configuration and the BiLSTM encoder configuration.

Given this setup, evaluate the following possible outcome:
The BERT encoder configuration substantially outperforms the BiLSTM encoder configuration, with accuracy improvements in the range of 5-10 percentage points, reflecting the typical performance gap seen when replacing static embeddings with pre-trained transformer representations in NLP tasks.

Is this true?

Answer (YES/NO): NO